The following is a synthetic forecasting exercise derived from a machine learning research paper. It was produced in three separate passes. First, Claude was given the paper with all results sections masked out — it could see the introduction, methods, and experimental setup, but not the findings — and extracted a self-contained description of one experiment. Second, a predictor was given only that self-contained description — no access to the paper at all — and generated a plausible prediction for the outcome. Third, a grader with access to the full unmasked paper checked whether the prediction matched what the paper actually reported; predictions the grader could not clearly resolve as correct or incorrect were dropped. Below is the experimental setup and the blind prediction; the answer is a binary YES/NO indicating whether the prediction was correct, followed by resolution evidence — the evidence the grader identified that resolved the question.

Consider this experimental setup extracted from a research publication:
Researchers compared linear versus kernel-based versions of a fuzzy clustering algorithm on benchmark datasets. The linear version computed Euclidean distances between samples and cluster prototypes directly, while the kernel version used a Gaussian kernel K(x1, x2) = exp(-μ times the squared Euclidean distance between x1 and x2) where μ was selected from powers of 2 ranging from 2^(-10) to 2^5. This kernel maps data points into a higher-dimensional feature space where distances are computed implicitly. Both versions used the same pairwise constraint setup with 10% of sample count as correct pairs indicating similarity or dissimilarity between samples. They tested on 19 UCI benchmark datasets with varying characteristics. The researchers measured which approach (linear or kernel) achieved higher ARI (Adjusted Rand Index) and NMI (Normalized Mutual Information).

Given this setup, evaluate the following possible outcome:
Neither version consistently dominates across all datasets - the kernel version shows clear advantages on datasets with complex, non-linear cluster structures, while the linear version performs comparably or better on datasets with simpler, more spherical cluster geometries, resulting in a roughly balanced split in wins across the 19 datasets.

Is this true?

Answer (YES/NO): NO